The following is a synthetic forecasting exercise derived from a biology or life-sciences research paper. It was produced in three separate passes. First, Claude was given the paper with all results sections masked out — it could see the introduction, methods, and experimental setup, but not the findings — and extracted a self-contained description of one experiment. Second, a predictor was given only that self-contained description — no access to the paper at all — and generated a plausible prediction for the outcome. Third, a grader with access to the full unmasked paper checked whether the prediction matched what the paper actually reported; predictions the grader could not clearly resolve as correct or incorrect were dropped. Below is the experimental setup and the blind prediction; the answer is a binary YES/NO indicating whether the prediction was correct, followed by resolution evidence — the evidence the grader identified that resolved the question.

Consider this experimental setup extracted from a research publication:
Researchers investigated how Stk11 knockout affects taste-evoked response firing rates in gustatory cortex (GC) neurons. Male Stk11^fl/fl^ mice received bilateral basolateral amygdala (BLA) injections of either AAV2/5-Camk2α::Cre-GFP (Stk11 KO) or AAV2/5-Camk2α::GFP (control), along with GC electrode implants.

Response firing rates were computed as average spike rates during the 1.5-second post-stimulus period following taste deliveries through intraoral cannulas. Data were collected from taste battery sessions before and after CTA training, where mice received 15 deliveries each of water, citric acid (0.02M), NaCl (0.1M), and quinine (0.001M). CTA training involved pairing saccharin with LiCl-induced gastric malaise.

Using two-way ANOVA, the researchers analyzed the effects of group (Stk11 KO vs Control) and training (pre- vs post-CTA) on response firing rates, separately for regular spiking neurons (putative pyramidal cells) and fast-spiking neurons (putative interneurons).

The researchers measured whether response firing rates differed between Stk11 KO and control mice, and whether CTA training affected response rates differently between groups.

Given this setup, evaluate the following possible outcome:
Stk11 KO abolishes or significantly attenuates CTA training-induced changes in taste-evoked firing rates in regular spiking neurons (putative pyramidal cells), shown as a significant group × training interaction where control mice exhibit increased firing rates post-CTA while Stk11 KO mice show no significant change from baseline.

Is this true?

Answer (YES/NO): NO